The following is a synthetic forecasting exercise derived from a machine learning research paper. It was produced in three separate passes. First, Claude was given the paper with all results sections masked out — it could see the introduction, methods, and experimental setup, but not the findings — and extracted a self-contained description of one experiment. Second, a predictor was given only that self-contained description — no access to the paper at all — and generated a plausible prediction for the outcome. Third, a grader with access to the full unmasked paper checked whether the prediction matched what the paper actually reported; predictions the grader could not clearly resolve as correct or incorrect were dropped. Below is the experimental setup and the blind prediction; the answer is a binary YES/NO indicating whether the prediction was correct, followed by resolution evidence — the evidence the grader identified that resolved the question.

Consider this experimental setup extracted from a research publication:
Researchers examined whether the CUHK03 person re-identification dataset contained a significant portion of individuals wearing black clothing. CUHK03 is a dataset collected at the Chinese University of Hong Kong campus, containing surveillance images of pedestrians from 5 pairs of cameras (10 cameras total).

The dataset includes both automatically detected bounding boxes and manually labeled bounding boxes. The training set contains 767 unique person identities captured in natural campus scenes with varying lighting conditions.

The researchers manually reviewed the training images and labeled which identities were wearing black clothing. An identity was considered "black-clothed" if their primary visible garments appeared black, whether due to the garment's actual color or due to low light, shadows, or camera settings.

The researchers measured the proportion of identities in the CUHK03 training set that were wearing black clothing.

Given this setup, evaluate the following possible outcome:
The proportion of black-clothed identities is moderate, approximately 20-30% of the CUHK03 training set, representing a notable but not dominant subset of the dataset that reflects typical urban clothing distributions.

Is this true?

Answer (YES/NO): NO